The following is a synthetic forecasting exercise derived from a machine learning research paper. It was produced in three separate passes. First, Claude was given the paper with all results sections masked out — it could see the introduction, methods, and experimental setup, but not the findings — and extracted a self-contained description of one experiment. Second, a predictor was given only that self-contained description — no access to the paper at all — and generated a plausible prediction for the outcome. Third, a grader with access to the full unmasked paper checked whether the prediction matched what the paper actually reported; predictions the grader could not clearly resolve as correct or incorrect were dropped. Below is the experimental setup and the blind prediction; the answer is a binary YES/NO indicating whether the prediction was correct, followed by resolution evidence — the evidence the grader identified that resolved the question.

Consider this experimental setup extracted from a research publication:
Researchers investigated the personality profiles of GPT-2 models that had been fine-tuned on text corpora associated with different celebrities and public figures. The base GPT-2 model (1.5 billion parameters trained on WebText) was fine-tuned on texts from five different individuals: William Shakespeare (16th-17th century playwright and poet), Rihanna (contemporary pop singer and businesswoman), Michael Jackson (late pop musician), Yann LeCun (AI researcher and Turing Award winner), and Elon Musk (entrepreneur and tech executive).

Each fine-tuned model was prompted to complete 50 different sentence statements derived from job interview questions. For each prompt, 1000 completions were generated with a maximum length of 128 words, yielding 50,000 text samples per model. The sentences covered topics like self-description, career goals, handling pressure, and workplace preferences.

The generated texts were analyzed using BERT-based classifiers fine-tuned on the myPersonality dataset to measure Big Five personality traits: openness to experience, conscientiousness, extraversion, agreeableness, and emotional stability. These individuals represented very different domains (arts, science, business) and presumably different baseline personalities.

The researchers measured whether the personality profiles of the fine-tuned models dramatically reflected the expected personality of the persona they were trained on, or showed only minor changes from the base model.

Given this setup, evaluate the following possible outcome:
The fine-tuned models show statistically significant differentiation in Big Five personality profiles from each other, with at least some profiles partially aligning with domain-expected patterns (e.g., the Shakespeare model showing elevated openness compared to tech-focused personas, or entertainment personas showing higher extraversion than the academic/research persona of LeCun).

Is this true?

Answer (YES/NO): NO